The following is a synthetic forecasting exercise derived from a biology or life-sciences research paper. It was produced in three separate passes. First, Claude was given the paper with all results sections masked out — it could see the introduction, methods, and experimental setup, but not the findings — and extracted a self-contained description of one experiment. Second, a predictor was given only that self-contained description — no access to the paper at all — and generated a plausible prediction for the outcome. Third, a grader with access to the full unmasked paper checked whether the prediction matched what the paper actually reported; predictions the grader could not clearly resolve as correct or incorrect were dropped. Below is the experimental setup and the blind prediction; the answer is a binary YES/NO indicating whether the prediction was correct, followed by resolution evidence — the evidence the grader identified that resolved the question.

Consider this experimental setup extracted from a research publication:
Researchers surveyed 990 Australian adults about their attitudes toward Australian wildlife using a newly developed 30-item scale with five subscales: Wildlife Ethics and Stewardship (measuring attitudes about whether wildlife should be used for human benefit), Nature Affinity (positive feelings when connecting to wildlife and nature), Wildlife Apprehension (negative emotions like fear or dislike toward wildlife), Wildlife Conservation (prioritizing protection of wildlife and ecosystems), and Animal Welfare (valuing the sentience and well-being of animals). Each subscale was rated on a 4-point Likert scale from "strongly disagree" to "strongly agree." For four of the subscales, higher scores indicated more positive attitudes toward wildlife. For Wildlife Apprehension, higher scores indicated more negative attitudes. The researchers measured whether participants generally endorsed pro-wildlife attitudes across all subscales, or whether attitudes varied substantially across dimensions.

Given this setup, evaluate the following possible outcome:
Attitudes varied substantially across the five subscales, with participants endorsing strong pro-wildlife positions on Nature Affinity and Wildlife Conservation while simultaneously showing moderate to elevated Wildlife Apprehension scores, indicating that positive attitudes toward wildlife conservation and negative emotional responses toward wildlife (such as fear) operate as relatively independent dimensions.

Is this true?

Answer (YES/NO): NO